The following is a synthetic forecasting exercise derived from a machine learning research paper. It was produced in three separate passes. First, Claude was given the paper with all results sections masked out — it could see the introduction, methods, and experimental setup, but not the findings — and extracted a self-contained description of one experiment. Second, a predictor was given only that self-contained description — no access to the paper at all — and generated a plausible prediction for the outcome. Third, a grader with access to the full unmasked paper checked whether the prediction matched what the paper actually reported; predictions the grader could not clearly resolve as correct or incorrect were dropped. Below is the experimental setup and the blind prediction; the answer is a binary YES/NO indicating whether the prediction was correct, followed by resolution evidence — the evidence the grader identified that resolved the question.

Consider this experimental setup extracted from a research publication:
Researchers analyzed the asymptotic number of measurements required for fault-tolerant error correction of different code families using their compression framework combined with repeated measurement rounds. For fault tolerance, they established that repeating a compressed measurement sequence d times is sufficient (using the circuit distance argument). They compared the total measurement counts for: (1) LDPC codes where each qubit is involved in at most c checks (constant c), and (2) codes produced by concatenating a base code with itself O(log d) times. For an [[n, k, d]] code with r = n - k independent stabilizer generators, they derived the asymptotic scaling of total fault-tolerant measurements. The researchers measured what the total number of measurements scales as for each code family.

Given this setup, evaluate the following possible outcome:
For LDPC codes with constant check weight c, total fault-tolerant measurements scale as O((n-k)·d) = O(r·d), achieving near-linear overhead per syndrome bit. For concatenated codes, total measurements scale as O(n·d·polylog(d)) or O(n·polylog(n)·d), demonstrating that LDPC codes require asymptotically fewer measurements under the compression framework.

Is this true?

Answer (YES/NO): NO